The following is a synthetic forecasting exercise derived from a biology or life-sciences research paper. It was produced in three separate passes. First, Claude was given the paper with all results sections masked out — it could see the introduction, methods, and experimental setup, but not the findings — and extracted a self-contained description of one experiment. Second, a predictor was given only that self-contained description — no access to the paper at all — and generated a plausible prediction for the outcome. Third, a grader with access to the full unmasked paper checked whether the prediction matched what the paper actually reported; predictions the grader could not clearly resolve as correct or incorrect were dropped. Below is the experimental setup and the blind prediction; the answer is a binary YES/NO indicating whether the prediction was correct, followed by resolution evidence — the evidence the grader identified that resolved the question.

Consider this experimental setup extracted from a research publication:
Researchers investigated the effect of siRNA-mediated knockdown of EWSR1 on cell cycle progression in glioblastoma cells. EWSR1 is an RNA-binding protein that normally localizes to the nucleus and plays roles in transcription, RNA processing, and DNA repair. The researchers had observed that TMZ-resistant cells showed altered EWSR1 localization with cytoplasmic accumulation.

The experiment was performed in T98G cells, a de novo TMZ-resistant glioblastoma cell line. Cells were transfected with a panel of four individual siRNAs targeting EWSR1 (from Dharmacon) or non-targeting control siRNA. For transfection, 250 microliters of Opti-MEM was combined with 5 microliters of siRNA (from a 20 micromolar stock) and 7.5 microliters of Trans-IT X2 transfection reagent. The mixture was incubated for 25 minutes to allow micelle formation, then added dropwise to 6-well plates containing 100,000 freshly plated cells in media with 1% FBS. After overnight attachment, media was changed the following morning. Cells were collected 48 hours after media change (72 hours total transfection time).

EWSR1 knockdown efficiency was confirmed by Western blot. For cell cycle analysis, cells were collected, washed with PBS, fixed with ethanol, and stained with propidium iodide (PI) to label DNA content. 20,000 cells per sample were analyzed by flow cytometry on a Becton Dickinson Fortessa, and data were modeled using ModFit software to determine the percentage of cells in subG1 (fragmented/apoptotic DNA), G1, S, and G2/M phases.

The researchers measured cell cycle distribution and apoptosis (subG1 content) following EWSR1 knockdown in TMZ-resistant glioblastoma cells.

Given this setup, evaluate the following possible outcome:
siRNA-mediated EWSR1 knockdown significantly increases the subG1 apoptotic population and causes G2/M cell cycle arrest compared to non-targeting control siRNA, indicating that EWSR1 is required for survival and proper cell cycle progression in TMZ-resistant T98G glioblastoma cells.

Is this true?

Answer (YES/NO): NO